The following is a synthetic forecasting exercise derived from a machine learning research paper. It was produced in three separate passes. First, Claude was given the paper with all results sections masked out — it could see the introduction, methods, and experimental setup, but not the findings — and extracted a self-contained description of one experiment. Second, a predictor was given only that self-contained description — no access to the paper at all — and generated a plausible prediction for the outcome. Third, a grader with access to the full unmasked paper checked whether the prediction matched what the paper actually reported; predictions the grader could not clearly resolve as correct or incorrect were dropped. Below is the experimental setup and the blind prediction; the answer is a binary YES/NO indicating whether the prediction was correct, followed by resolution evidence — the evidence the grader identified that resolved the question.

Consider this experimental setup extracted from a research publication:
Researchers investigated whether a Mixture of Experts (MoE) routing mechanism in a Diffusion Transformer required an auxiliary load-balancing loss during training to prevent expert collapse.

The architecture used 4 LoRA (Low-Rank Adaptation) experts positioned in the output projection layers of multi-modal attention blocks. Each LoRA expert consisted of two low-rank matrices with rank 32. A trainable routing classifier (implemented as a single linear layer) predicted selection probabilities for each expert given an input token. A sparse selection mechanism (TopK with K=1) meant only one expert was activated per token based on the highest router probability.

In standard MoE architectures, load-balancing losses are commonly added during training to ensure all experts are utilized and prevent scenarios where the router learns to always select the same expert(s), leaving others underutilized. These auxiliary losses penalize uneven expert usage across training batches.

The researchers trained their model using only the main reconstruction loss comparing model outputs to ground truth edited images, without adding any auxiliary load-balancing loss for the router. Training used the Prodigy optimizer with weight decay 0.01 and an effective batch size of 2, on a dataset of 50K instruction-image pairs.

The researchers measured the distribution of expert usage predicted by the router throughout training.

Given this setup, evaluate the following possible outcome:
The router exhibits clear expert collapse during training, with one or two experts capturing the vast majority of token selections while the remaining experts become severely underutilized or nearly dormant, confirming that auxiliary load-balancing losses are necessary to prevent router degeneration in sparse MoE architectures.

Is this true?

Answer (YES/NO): NO